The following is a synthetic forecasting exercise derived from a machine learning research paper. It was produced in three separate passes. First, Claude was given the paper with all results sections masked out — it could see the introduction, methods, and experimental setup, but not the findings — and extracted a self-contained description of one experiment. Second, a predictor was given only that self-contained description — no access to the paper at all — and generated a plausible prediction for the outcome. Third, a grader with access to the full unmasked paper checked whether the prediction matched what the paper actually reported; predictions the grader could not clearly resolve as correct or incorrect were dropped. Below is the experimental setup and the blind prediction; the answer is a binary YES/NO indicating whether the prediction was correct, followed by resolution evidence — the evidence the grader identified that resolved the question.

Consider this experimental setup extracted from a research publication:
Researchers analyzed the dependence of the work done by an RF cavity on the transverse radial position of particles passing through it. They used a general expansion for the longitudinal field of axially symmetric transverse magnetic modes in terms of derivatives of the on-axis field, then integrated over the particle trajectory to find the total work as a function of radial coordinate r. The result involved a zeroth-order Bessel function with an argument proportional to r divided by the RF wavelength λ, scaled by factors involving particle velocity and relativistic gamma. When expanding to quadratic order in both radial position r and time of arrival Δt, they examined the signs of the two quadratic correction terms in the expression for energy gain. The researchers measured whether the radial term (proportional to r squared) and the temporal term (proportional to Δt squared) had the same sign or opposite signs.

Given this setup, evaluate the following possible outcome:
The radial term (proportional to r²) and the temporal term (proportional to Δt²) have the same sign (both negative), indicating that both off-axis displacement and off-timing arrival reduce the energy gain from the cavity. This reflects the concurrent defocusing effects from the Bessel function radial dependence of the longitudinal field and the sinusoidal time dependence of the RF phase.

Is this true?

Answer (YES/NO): NO